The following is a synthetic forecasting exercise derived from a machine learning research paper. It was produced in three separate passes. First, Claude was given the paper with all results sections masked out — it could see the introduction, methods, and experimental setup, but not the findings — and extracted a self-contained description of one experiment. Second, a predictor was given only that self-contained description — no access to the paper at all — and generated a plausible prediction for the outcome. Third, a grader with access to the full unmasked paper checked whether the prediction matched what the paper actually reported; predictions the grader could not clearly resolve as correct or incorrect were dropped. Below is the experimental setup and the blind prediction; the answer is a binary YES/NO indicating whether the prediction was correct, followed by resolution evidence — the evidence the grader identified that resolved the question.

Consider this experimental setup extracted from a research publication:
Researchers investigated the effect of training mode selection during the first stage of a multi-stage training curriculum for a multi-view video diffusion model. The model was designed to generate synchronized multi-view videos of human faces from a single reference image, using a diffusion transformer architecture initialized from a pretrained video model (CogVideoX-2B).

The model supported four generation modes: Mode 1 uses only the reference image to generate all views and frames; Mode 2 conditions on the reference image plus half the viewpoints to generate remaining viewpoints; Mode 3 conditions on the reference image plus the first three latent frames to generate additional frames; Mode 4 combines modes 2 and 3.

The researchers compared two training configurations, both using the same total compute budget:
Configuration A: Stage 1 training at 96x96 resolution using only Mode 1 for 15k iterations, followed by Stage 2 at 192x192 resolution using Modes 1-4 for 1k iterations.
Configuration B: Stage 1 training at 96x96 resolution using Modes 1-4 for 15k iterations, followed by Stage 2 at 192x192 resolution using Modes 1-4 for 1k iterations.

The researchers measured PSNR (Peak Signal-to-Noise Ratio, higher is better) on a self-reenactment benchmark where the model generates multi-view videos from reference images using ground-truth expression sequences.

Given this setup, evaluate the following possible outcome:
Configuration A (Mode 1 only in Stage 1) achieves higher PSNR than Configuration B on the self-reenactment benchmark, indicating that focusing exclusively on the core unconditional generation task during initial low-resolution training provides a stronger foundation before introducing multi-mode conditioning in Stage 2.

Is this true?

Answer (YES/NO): YES